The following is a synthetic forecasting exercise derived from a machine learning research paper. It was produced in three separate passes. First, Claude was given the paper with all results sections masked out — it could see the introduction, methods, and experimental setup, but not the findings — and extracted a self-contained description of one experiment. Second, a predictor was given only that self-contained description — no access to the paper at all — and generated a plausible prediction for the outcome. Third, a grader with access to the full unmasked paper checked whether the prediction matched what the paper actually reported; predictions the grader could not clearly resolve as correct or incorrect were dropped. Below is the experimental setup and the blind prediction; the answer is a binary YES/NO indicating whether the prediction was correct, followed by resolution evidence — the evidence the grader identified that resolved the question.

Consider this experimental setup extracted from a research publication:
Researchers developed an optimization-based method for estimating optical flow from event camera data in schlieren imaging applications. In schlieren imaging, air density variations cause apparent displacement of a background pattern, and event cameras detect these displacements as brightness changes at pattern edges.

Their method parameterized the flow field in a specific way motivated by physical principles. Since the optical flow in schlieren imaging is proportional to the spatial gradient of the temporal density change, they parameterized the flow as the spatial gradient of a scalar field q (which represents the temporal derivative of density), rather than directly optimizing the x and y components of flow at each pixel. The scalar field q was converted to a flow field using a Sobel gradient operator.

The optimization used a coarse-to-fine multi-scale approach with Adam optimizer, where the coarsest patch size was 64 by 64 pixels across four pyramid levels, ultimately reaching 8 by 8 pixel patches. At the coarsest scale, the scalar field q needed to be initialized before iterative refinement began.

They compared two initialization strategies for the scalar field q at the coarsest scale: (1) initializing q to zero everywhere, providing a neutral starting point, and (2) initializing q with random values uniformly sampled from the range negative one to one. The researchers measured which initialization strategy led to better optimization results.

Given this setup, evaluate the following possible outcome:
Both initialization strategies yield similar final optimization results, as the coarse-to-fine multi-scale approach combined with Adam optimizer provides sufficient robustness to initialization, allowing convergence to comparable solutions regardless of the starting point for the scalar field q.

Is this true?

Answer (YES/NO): NO